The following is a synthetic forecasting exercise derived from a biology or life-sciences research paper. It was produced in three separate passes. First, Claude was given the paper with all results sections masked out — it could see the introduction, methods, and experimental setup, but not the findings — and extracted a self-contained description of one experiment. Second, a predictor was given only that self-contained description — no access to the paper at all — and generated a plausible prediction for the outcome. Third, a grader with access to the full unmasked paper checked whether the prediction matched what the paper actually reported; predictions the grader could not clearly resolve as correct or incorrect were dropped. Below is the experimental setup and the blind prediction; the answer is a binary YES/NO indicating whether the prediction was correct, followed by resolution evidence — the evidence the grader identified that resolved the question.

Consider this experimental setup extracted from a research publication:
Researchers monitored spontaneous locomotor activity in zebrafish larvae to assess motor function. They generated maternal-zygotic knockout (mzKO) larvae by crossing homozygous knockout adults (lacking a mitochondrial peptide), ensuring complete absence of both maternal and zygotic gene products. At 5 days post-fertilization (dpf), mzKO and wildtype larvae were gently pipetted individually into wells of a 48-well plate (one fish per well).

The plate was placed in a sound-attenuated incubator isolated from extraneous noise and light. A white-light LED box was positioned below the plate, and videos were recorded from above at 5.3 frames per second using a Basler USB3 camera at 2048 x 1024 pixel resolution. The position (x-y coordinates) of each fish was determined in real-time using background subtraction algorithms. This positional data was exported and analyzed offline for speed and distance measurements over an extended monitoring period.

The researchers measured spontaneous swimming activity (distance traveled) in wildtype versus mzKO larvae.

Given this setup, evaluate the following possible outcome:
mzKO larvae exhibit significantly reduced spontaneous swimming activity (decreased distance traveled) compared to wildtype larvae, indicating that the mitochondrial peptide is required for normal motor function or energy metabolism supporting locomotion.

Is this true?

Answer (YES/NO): YES